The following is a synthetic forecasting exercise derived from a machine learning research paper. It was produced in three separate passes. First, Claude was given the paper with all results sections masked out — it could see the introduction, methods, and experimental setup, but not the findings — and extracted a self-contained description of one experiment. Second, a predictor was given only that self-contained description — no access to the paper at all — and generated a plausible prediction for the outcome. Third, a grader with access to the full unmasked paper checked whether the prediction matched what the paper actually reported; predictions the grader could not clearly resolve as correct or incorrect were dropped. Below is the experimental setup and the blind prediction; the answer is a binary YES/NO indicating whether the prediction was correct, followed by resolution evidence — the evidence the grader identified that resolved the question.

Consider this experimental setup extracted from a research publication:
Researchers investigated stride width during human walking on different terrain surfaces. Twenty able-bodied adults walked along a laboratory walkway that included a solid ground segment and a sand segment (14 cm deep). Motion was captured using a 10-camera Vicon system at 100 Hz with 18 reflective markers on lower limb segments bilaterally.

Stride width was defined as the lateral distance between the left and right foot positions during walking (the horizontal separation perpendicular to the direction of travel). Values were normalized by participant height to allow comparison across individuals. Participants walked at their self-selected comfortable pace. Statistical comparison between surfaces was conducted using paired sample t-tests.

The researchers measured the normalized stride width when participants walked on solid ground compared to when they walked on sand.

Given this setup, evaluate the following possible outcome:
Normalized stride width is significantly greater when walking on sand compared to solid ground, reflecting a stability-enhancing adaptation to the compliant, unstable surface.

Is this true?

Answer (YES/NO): YES